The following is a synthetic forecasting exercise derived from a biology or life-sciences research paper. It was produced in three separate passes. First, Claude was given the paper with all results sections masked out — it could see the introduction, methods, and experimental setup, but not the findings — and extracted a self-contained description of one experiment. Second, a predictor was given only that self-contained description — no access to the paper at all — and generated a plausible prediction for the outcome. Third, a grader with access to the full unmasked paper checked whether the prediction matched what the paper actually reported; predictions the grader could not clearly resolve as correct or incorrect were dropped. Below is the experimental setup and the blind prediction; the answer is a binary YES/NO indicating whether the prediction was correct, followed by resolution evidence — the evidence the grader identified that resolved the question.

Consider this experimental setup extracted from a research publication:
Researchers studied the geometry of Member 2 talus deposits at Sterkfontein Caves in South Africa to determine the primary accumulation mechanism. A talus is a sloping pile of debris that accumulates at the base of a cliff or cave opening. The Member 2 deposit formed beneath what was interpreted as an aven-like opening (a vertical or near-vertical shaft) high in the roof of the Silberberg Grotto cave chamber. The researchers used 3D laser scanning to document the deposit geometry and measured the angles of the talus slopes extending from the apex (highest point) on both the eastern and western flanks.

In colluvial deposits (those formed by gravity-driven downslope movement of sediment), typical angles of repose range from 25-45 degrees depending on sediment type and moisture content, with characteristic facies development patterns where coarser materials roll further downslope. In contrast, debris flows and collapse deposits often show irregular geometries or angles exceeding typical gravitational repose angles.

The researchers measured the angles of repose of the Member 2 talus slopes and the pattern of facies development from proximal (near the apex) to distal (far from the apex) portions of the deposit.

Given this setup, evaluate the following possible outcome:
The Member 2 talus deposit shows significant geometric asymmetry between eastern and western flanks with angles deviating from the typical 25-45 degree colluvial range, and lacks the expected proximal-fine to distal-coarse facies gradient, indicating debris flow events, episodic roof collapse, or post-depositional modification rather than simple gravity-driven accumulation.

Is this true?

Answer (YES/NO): NO